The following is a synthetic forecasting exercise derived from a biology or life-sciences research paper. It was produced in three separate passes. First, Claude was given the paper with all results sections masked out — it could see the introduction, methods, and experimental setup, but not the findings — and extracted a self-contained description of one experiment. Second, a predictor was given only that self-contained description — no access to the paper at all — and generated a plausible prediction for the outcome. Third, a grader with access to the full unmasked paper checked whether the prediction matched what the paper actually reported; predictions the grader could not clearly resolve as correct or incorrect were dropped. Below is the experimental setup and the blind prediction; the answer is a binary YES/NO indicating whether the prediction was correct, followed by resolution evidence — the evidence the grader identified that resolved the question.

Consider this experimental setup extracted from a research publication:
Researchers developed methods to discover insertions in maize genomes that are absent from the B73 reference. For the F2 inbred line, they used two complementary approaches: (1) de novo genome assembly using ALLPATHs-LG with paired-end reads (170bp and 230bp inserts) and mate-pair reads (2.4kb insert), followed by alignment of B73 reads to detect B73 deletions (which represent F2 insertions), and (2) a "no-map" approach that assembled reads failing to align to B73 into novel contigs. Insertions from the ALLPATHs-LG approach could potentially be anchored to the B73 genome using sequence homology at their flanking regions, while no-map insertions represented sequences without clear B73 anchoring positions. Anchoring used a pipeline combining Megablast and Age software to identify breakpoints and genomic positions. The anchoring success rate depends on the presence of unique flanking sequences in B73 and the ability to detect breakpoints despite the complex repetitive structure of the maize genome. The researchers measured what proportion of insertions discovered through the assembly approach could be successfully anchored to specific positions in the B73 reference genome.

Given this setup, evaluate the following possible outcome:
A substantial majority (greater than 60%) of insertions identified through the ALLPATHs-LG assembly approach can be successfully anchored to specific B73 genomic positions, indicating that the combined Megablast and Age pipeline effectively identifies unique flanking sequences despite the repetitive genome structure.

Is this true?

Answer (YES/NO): NO